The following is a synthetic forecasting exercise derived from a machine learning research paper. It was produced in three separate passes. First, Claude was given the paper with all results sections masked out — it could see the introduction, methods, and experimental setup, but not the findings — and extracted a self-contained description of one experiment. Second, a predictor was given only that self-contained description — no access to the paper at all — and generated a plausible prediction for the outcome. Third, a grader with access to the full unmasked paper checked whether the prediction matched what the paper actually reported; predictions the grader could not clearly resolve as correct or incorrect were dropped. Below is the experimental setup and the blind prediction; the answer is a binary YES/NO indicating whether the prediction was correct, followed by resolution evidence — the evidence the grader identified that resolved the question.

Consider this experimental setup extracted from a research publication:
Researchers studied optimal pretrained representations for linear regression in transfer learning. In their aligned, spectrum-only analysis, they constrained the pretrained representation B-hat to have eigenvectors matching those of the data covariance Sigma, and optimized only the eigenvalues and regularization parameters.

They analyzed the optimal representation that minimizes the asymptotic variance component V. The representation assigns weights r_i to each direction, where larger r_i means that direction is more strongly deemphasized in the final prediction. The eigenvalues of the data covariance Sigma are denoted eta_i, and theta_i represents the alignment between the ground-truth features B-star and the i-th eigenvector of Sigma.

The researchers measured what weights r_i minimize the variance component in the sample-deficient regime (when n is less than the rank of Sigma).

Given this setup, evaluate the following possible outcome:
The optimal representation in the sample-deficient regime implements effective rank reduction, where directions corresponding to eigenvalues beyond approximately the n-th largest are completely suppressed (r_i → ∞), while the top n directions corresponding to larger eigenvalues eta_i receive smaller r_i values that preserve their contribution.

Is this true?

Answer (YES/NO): NO